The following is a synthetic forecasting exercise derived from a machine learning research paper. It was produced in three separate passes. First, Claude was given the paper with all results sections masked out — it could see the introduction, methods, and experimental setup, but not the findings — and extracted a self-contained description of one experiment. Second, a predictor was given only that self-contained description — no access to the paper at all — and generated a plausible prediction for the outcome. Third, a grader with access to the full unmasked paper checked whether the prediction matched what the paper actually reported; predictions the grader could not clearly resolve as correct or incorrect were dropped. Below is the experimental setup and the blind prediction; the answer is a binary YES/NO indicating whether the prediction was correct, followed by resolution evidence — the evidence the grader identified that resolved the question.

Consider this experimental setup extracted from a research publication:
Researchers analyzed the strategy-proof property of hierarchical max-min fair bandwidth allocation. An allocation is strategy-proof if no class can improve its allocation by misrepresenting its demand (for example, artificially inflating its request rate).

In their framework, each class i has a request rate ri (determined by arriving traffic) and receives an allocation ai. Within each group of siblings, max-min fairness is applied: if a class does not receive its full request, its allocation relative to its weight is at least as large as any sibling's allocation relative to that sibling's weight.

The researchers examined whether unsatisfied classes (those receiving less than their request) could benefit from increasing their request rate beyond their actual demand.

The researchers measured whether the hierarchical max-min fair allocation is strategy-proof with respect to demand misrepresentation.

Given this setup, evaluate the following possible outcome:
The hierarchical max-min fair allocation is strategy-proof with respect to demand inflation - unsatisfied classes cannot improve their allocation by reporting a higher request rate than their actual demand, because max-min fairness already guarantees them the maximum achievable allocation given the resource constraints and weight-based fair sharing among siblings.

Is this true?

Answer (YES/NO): YES